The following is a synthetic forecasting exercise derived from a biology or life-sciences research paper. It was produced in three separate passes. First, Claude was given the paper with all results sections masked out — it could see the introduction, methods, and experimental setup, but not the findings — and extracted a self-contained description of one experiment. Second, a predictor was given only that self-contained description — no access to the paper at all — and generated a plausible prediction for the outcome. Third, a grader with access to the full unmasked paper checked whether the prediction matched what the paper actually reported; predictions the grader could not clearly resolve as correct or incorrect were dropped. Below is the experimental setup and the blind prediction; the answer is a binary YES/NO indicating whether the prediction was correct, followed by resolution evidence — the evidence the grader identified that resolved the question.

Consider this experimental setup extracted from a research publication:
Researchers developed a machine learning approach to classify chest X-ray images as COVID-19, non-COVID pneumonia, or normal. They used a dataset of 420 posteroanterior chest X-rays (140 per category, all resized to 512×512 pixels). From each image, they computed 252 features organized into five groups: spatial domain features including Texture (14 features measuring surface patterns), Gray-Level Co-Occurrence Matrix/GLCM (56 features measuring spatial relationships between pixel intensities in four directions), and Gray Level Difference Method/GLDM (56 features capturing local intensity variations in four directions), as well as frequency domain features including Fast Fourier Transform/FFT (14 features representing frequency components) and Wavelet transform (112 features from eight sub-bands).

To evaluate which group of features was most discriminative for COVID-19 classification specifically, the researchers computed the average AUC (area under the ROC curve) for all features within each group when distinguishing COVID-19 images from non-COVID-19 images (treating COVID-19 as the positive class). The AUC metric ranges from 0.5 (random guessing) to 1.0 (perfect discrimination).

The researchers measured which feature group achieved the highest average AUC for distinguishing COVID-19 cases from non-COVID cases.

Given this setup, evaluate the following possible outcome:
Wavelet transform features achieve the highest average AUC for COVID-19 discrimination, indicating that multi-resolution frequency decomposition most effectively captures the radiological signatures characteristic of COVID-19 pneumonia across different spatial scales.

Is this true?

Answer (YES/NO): NO